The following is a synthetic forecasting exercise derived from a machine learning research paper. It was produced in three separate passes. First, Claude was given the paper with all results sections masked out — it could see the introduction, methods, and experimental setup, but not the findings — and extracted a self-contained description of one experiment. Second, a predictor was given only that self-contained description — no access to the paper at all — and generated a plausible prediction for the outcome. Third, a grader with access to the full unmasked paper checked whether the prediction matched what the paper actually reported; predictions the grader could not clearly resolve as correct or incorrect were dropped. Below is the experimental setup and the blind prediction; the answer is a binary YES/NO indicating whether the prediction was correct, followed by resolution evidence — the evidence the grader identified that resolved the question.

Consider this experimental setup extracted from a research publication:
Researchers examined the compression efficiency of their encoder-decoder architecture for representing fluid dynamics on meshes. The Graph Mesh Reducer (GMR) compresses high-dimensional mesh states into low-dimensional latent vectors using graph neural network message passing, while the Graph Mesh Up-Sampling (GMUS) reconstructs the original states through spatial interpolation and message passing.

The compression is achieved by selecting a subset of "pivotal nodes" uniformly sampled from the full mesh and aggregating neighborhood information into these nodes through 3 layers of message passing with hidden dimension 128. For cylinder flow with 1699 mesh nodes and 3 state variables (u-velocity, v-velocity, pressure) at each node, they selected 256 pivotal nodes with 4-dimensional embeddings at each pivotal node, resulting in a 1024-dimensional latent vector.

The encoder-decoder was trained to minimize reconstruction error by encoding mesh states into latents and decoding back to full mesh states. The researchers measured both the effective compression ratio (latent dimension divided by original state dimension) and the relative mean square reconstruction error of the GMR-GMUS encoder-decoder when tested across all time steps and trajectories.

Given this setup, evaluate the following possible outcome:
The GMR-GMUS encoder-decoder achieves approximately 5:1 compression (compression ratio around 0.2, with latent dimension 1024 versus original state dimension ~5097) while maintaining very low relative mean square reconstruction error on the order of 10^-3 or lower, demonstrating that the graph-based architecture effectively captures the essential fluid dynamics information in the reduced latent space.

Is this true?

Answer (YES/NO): NO